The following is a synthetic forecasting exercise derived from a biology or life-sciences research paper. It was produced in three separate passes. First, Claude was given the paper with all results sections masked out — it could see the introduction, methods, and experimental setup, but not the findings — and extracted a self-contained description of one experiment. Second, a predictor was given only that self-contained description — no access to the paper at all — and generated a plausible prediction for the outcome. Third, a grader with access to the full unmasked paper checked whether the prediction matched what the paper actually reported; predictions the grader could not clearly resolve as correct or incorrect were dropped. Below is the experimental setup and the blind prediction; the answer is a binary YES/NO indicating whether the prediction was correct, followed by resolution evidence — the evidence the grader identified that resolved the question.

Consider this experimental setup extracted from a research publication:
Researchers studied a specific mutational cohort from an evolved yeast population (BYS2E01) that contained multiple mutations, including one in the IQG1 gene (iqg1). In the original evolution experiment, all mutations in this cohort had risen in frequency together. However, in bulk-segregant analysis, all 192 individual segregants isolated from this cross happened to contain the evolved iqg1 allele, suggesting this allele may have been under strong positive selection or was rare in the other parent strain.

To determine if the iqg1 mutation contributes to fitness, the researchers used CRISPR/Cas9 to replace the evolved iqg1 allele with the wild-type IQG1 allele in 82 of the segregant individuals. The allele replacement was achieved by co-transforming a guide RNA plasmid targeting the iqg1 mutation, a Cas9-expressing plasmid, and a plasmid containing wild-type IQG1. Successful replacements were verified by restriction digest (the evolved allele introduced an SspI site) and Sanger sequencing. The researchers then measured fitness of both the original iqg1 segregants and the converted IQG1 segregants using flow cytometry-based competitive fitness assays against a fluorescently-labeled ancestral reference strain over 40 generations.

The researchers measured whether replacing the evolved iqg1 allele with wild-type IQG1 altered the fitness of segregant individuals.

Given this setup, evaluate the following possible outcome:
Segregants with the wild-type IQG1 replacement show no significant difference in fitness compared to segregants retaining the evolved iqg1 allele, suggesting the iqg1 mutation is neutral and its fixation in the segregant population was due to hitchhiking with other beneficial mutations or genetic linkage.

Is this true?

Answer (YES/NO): YES